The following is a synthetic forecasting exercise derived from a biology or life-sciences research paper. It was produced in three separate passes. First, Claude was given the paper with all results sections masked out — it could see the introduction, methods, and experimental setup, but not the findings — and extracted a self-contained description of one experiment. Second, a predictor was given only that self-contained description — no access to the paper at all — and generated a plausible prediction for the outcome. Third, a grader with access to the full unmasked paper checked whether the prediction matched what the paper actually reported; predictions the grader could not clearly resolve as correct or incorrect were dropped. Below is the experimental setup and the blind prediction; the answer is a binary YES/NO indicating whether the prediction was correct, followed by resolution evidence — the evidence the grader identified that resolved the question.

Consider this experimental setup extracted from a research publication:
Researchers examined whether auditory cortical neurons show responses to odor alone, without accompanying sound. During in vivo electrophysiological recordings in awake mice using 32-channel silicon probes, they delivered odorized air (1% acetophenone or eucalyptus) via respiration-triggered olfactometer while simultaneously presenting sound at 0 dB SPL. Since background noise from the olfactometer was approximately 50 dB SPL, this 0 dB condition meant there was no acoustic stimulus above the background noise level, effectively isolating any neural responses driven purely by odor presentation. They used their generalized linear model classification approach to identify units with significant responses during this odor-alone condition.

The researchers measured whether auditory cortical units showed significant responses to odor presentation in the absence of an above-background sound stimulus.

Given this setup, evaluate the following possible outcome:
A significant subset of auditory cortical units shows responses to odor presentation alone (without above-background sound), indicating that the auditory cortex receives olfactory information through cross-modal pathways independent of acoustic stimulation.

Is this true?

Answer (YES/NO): YES